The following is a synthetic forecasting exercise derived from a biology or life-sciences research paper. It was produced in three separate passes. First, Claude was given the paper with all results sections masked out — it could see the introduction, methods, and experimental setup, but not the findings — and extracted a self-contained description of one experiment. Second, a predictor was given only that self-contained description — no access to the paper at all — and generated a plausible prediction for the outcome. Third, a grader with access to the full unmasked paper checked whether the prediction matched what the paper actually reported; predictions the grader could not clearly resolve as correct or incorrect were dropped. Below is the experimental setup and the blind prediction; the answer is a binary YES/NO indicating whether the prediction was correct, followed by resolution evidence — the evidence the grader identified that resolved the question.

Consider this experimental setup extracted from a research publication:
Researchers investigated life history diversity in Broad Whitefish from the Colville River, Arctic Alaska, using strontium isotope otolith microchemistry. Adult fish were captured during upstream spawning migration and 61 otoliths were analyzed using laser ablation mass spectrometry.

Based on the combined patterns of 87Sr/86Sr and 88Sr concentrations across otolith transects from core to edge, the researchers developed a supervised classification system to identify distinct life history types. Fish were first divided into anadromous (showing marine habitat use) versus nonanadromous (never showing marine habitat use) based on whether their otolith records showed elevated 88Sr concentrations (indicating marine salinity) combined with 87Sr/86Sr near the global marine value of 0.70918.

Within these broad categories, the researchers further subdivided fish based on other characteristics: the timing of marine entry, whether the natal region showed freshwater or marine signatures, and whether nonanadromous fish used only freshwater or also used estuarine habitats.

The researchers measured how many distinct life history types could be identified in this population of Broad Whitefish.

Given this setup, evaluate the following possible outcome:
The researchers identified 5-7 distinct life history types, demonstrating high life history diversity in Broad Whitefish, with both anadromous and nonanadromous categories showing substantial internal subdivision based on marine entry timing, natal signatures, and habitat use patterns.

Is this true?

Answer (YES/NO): YES